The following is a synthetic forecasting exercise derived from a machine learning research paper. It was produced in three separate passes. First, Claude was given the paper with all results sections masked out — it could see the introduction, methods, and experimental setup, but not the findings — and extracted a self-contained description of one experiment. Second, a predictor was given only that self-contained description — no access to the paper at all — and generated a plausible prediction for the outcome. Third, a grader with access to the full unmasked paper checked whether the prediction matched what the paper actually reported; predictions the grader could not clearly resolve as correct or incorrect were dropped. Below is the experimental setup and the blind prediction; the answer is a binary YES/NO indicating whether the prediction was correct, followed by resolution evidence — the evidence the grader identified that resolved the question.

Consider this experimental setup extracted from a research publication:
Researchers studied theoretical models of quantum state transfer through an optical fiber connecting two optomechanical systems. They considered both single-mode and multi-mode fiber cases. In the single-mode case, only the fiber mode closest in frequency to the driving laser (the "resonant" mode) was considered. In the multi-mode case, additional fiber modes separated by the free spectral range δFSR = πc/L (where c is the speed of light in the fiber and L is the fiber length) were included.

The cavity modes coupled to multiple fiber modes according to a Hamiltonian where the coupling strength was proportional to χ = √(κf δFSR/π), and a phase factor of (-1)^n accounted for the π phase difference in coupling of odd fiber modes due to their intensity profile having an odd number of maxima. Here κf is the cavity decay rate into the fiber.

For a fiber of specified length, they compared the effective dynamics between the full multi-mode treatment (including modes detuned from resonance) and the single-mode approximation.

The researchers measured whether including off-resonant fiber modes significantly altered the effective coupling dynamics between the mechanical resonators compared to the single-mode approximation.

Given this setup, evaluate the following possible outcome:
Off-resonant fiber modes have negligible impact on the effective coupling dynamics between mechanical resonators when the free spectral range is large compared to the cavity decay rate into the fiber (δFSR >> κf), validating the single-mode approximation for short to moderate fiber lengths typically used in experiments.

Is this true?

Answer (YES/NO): NO